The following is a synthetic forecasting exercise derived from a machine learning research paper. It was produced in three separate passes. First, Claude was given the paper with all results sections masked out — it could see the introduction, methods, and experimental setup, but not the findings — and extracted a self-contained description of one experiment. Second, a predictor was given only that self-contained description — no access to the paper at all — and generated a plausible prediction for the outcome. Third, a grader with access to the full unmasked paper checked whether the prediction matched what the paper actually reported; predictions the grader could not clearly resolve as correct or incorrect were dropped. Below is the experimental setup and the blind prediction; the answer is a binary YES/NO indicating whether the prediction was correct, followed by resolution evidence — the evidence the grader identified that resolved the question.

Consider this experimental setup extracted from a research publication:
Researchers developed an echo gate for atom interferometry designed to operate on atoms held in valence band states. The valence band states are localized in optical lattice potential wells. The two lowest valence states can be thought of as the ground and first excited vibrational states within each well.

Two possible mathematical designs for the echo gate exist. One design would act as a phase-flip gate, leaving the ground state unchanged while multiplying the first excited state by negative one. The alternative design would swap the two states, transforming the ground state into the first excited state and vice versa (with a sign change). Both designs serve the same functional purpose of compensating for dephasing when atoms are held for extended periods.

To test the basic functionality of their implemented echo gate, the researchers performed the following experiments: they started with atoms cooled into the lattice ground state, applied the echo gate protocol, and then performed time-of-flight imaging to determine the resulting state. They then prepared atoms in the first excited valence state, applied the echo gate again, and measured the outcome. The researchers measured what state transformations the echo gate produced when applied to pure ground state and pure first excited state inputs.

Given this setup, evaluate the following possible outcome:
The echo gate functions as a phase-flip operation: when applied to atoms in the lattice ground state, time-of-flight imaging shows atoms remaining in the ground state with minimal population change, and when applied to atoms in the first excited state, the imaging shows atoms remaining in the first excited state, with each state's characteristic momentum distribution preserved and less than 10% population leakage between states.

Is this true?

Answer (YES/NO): NO